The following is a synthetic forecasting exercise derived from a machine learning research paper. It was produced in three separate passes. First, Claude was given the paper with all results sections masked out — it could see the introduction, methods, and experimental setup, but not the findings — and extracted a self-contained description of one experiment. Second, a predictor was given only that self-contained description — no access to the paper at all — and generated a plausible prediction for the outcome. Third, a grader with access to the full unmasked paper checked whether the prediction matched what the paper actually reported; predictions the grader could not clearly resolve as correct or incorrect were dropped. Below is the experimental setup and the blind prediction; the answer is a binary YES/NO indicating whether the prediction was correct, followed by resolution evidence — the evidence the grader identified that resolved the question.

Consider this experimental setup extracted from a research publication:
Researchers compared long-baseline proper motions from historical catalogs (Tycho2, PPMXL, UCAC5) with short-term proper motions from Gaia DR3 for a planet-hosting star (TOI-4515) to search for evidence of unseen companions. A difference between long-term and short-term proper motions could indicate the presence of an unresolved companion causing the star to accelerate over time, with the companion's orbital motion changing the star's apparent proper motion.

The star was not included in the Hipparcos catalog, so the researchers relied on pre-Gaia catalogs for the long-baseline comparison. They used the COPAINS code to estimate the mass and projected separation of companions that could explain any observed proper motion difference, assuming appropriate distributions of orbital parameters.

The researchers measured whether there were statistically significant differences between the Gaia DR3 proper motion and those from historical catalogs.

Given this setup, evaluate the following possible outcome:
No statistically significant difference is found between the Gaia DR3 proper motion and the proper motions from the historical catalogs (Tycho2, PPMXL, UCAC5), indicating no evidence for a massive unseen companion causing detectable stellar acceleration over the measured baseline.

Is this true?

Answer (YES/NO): NO